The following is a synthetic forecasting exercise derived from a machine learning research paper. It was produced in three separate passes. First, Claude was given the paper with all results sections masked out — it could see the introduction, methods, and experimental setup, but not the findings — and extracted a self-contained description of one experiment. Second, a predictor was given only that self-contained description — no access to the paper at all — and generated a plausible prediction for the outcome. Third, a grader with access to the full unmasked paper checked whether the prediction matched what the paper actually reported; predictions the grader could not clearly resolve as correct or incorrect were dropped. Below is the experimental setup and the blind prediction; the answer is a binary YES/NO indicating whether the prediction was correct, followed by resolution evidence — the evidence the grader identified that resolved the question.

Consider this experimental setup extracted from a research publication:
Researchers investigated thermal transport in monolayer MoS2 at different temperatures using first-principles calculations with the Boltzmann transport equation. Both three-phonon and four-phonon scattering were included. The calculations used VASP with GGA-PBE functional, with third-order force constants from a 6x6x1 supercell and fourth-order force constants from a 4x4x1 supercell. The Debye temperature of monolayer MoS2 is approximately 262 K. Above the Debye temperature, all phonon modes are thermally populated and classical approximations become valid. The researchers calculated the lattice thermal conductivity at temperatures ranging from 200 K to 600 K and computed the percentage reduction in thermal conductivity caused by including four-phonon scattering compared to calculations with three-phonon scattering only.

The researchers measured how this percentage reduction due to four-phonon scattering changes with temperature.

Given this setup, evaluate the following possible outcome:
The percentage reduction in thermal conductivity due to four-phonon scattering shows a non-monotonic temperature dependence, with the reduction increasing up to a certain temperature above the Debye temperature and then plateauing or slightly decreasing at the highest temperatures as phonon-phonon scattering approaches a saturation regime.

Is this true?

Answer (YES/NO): NO